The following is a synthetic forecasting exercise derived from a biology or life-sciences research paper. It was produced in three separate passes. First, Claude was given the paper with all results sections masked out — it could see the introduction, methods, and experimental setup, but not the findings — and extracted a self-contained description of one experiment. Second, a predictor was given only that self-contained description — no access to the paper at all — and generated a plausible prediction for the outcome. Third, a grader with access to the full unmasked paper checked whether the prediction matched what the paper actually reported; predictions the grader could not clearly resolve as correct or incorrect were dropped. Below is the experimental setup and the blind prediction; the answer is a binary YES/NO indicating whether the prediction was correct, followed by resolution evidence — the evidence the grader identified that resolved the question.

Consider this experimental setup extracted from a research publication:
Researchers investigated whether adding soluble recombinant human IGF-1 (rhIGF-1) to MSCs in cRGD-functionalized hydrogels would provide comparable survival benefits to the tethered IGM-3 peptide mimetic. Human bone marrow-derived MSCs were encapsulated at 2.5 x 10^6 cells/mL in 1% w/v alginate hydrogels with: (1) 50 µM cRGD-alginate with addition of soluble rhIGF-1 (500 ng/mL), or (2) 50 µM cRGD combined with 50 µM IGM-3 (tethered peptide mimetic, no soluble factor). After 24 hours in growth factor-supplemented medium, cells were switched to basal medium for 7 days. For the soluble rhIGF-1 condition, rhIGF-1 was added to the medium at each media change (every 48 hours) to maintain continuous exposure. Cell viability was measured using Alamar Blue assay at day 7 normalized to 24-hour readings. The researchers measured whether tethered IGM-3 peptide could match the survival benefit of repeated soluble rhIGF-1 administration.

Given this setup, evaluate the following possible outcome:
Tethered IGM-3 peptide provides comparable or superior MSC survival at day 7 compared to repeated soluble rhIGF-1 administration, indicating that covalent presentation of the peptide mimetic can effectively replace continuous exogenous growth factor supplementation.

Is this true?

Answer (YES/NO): YES